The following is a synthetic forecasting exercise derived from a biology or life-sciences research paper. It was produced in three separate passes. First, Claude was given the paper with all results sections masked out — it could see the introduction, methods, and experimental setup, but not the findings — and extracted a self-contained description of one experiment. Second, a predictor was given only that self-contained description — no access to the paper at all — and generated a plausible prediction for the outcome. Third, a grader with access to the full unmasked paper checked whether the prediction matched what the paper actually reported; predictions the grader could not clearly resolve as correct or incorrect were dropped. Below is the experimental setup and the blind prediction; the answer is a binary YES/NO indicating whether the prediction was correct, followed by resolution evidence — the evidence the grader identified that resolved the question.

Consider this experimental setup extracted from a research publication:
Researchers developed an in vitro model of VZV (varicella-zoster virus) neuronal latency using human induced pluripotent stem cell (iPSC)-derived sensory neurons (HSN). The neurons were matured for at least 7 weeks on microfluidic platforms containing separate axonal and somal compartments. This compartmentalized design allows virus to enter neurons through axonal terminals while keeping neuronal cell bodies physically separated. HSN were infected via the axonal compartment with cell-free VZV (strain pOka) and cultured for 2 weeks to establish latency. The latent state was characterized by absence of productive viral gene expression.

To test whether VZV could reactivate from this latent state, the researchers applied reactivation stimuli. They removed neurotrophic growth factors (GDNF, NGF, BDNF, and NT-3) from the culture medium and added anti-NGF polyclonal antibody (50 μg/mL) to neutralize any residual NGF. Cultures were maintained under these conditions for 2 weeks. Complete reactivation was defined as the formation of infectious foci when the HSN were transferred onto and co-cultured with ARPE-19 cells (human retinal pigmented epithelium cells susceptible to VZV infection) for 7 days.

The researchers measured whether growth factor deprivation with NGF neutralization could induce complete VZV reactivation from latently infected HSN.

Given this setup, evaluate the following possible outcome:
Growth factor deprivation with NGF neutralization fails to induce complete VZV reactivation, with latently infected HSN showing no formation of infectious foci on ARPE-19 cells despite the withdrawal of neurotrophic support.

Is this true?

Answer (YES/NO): NO